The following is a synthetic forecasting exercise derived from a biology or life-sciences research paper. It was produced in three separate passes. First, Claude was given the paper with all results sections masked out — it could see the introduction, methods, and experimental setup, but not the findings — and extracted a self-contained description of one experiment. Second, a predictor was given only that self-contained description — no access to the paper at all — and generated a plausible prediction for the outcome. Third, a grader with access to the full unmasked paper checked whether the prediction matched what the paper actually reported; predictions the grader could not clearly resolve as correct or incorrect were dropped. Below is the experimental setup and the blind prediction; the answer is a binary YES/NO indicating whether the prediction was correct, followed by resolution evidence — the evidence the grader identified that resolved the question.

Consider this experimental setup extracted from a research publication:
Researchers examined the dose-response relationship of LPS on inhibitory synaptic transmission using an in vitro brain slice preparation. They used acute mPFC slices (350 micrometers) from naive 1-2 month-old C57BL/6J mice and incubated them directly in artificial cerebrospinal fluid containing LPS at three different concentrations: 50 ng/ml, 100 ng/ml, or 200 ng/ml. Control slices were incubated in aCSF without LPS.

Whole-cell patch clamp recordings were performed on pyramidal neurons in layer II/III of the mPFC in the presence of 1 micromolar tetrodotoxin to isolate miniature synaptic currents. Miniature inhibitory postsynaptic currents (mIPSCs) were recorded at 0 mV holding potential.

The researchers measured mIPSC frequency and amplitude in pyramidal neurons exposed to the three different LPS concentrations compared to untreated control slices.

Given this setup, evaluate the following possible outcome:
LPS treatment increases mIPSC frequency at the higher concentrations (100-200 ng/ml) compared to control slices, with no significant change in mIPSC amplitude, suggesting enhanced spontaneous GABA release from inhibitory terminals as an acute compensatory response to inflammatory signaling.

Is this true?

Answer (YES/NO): NO